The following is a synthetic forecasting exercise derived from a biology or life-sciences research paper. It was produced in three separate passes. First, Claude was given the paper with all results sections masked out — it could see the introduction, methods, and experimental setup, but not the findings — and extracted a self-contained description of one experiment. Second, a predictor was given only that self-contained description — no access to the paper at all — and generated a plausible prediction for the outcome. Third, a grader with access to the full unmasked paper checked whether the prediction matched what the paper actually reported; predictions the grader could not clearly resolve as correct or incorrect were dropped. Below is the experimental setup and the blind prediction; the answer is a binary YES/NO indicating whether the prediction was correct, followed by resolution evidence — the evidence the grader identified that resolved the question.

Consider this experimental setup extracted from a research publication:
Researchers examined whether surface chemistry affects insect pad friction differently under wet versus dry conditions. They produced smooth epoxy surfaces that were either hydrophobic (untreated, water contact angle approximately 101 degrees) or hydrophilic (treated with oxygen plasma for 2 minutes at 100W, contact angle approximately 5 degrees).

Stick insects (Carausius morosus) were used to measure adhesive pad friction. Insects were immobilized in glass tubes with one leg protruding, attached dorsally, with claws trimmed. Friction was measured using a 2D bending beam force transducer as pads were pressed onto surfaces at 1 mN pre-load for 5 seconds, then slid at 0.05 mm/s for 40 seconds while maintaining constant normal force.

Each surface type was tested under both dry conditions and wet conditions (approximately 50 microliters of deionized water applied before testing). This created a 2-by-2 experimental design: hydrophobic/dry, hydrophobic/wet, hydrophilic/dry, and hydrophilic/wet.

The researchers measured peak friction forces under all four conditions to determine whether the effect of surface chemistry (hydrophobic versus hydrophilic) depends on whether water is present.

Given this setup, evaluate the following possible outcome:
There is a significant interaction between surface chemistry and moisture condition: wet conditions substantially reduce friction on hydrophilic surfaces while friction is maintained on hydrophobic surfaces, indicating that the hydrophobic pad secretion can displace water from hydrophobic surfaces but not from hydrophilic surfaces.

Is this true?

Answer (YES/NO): NO